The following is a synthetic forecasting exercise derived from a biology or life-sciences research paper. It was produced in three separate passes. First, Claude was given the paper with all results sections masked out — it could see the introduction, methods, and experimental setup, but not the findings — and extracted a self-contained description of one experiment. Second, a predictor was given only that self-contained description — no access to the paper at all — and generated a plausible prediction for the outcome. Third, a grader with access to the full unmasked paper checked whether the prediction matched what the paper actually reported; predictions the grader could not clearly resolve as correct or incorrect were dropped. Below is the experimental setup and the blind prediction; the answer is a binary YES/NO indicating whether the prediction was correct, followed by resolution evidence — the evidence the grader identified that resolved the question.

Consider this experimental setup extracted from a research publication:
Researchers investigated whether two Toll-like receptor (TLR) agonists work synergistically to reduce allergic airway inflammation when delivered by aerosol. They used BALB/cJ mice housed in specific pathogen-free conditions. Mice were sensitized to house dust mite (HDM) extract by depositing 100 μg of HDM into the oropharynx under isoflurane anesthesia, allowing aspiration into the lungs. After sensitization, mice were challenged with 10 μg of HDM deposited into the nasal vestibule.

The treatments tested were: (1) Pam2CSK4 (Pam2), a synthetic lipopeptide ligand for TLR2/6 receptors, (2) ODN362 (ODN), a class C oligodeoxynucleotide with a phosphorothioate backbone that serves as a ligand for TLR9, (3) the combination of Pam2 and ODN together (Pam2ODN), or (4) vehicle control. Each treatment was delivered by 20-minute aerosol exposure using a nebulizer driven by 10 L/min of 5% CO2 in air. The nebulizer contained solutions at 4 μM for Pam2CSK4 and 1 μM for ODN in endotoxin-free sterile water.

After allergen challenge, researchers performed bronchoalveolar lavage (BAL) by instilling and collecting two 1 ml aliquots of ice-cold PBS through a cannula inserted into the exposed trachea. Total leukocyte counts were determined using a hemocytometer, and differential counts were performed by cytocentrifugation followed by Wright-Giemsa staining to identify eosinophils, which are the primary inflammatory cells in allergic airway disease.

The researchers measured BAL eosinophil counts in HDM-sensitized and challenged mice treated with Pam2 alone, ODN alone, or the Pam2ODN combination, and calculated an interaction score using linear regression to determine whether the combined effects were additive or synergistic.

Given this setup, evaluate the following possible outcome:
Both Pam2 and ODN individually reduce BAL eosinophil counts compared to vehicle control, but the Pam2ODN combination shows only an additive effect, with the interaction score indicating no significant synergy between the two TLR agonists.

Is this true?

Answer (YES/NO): NO